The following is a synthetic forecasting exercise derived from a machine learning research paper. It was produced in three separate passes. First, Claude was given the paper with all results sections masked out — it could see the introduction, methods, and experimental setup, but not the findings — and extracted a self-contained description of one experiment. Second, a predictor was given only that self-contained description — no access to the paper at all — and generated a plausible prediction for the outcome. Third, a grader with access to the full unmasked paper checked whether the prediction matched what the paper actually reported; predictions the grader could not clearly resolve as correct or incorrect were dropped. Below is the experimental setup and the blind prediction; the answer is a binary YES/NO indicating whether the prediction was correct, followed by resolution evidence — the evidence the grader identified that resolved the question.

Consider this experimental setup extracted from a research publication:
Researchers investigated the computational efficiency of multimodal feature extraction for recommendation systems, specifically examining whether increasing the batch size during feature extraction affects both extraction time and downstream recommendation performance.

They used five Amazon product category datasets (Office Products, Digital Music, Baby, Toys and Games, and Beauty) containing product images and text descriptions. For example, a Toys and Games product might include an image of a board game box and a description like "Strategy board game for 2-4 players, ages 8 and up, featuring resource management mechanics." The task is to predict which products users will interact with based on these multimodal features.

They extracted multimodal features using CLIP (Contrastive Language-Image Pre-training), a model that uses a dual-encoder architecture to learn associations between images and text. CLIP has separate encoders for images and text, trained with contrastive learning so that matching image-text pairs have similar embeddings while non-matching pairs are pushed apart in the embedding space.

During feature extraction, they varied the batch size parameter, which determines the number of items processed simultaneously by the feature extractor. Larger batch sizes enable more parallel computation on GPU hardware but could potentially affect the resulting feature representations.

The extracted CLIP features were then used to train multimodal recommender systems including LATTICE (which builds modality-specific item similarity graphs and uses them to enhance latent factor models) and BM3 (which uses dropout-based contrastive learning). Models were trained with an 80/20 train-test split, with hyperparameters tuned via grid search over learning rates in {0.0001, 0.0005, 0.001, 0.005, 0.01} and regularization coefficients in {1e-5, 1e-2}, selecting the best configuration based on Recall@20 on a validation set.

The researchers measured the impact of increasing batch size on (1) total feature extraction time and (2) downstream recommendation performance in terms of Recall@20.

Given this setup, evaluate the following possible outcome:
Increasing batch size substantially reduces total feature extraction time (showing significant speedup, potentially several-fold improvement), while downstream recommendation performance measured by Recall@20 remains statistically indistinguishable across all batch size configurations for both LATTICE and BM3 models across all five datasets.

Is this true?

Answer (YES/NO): NO